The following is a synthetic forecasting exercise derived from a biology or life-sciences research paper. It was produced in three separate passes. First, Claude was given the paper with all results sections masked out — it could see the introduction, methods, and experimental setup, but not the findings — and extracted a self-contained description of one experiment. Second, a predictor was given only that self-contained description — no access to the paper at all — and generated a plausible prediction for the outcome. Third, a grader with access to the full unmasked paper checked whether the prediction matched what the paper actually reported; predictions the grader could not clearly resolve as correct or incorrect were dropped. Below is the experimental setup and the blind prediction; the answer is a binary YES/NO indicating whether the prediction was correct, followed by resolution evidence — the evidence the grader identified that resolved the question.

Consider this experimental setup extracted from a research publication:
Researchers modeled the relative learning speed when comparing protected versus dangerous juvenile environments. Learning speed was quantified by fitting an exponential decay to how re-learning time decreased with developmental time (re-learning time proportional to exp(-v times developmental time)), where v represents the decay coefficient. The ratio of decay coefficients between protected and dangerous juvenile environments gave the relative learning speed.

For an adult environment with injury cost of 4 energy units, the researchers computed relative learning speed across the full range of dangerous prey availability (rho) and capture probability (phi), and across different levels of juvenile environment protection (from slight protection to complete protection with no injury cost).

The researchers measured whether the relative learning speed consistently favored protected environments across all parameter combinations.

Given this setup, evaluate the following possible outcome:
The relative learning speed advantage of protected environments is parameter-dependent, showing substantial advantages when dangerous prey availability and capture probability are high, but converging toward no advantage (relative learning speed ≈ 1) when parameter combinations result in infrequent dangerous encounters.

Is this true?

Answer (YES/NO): NO